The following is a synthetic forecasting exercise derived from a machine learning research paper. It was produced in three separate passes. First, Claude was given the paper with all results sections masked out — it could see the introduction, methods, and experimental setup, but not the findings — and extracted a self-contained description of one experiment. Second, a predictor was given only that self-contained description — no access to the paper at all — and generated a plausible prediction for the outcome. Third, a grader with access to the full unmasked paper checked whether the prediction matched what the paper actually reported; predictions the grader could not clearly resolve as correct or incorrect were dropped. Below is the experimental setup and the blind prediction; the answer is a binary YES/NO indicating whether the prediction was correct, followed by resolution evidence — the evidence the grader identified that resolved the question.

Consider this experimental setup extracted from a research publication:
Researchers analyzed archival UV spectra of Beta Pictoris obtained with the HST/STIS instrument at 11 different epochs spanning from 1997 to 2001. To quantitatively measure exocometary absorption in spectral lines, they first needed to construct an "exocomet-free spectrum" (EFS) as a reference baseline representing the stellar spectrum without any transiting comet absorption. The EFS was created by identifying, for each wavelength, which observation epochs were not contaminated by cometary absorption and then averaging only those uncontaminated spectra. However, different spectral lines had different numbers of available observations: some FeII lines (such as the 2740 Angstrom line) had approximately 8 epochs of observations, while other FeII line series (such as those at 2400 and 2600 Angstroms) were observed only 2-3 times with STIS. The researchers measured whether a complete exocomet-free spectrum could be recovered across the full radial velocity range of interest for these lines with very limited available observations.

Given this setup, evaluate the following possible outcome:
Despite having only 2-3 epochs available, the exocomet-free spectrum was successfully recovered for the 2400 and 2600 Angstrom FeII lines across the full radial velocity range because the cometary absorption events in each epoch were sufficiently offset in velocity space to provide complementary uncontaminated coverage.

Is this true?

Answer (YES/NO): NO